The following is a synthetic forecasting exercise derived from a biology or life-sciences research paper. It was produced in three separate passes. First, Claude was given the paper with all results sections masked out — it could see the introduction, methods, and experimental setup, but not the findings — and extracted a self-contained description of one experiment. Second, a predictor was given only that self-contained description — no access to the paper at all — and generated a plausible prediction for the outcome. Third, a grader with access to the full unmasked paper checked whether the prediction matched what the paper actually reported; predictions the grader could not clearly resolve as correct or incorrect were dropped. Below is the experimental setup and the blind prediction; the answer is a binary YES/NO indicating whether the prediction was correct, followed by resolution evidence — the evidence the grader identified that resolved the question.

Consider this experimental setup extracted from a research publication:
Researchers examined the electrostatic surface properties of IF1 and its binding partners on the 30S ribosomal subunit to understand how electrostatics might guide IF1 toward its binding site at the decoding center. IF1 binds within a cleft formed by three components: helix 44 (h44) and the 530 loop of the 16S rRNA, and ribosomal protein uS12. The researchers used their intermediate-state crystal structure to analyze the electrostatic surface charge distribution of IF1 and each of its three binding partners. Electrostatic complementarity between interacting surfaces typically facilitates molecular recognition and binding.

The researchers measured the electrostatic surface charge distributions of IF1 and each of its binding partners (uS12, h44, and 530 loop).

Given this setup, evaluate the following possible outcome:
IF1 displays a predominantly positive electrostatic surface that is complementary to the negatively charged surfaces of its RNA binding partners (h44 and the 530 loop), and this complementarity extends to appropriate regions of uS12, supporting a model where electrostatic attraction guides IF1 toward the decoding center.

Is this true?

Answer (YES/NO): NO